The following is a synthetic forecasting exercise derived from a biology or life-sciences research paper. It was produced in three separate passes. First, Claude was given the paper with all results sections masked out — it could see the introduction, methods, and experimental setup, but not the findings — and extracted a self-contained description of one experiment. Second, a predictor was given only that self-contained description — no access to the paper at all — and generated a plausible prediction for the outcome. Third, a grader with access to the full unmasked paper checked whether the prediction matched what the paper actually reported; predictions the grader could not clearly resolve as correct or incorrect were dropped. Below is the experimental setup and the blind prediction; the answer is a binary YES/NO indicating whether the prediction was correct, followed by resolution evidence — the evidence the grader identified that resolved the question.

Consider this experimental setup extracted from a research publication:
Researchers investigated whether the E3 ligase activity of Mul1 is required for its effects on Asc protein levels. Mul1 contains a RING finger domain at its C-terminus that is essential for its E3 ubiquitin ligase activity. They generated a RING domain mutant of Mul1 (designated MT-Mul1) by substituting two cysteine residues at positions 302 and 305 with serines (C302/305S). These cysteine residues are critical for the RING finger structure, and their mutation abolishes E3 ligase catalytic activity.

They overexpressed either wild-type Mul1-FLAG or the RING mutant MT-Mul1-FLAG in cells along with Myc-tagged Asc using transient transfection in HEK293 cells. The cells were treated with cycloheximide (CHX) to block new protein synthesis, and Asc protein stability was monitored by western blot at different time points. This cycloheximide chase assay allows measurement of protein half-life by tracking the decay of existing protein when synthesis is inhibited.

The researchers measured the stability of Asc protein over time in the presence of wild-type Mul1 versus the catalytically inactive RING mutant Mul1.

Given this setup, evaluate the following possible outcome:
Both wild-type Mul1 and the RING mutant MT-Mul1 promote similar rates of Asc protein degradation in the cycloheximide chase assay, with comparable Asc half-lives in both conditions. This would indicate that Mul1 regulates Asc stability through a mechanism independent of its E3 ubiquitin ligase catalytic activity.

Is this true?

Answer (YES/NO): NO